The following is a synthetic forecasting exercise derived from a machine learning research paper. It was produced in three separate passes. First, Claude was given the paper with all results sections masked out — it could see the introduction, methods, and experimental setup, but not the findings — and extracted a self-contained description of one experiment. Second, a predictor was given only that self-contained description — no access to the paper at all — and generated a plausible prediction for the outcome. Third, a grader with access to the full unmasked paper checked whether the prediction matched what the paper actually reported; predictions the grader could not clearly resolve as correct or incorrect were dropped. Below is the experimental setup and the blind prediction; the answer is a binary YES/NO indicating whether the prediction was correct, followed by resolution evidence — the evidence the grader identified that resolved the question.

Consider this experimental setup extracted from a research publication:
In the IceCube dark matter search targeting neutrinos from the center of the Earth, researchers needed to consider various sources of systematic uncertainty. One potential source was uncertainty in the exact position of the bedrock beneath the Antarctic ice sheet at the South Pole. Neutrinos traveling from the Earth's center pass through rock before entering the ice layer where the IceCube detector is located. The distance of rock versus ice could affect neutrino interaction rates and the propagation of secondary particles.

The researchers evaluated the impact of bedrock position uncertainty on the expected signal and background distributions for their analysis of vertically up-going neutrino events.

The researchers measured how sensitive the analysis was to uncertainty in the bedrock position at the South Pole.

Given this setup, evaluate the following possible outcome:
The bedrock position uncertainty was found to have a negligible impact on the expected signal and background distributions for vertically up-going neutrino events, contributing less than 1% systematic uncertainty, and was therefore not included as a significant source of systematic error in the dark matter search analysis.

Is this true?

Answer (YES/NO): YES